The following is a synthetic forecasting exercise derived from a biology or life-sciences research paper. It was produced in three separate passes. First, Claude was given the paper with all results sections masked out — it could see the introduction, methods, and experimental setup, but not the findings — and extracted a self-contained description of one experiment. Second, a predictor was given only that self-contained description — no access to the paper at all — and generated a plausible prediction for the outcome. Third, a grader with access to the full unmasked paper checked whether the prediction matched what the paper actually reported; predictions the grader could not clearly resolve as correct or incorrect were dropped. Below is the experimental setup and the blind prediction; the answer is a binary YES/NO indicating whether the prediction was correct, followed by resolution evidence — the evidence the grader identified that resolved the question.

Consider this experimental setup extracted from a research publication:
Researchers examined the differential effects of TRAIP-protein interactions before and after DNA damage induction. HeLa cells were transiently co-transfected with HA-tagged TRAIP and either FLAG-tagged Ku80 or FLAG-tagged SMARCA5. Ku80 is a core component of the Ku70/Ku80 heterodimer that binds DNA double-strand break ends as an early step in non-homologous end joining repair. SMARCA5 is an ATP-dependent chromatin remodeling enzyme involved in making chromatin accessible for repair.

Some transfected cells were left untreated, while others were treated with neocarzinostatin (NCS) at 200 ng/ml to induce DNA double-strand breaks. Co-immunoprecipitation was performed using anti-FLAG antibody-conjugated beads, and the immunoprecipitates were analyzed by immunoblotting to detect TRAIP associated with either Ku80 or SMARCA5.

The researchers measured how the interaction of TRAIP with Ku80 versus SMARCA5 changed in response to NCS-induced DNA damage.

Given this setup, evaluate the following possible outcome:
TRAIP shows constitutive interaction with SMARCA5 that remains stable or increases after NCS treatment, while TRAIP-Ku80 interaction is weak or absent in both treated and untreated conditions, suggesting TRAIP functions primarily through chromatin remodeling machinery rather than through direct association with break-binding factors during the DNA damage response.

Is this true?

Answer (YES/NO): NO